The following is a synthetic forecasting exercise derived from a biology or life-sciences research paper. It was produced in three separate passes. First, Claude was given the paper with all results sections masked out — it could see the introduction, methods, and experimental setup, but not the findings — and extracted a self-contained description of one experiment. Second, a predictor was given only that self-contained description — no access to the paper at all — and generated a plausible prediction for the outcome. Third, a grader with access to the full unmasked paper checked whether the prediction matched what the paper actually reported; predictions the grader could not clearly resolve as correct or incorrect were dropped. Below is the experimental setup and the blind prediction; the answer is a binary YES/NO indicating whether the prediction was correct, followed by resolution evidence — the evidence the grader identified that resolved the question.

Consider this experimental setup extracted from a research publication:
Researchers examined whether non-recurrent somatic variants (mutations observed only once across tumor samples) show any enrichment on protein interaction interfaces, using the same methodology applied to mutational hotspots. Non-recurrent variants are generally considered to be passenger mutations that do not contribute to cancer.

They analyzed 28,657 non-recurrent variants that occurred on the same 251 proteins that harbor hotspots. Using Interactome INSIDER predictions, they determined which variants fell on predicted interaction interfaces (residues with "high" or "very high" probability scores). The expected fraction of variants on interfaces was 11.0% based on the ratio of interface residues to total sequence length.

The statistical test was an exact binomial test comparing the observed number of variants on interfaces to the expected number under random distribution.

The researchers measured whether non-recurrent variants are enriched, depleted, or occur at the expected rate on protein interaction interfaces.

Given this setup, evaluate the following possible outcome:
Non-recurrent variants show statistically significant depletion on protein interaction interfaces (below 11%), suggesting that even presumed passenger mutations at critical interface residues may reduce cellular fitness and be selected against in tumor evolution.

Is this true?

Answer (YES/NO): NO